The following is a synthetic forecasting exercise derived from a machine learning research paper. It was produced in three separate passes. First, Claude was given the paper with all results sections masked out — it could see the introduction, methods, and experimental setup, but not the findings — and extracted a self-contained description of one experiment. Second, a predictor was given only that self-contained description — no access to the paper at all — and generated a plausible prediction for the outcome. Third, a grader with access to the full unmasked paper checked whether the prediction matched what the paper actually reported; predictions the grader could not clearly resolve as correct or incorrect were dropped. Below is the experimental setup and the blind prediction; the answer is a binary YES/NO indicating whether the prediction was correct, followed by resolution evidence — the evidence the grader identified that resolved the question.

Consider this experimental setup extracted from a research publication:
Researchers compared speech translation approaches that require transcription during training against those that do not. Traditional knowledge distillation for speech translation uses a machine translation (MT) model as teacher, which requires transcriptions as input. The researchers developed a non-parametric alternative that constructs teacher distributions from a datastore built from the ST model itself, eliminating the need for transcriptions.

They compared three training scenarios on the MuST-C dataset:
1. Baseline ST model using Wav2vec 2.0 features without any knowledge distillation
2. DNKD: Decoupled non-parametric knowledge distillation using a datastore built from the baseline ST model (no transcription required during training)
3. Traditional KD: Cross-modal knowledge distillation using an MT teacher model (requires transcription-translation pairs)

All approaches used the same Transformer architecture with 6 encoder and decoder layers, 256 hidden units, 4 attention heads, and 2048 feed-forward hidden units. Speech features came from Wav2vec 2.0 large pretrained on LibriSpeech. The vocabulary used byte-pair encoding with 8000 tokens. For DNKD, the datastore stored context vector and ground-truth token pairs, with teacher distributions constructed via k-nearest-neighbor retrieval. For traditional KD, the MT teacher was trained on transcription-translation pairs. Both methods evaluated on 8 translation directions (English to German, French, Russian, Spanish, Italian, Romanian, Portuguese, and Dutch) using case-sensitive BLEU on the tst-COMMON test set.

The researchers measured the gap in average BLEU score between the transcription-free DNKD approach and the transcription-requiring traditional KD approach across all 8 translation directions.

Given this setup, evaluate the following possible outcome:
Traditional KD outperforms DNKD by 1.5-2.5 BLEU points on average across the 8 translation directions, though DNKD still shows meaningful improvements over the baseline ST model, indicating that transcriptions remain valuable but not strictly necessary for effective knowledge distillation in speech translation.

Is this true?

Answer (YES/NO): NO